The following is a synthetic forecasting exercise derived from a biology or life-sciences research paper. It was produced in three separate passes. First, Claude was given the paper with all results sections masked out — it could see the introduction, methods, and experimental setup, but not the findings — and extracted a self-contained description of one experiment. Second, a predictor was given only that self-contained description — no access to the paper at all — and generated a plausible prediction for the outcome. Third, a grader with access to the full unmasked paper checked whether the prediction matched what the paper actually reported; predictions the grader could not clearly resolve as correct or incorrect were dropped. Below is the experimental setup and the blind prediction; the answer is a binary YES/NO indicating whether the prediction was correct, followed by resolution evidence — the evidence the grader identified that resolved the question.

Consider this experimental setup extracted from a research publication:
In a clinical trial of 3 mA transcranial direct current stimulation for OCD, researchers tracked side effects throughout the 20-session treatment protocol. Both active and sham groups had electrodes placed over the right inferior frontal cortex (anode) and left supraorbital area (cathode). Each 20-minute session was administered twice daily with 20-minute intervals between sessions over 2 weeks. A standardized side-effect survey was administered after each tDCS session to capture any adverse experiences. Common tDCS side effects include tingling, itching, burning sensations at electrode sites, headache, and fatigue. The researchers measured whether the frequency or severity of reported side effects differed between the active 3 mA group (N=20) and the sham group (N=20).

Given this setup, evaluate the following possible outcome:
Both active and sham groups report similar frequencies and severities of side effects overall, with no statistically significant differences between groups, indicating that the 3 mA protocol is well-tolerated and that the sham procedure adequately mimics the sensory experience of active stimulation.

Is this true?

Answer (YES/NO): NO